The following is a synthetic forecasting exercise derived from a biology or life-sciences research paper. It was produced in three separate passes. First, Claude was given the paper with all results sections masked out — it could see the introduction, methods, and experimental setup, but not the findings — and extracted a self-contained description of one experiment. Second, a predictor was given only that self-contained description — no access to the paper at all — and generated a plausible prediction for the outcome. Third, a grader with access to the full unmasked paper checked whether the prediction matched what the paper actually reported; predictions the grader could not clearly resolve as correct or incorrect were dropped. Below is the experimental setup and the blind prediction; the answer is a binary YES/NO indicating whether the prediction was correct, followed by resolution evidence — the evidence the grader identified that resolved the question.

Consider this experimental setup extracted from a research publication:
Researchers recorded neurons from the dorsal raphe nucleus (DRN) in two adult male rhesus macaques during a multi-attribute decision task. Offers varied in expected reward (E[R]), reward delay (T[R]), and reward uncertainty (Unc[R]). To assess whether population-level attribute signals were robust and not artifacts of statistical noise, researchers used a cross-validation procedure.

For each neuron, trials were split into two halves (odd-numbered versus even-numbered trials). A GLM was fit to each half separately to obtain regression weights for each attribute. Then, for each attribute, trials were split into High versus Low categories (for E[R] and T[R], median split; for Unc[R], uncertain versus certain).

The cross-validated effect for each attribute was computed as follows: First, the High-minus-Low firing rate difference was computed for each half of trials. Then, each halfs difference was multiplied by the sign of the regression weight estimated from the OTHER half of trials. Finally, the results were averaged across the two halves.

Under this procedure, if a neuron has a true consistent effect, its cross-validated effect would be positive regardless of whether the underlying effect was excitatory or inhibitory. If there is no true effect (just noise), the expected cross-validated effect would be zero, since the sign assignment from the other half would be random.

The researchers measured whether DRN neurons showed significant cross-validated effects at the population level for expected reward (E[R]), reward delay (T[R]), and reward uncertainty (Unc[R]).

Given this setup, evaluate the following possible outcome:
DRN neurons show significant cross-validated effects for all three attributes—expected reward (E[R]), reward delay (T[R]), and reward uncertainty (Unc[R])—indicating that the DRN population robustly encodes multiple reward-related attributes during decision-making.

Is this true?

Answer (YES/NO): YES